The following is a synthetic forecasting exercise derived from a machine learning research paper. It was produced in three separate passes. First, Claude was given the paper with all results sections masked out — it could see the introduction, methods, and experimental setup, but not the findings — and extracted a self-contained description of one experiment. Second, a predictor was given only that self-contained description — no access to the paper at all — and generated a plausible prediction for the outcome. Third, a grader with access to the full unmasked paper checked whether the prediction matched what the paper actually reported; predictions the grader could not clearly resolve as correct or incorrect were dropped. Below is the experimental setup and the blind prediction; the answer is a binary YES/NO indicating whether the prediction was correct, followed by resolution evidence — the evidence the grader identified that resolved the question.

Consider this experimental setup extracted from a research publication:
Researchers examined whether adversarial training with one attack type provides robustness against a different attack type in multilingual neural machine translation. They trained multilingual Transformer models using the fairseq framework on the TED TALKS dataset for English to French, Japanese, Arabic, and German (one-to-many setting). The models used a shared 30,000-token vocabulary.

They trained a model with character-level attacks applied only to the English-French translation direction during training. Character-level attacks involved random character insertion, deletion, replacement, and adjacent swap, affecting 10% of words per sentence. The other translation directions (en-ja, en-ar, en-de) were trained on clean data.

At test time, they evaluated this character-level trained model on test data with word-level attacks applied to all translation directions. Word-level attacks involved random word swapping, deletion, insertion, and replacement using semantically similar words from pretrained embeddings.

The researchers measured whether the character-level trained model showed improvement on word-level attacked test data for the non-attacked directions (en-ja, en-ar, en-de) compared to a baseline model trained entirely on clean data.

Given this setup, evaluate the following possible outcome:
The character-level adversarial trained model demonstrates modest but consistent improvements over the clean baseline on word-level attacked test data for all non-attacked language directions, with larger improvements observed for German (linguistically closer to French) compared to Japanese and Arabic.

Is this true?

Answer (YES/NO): NO